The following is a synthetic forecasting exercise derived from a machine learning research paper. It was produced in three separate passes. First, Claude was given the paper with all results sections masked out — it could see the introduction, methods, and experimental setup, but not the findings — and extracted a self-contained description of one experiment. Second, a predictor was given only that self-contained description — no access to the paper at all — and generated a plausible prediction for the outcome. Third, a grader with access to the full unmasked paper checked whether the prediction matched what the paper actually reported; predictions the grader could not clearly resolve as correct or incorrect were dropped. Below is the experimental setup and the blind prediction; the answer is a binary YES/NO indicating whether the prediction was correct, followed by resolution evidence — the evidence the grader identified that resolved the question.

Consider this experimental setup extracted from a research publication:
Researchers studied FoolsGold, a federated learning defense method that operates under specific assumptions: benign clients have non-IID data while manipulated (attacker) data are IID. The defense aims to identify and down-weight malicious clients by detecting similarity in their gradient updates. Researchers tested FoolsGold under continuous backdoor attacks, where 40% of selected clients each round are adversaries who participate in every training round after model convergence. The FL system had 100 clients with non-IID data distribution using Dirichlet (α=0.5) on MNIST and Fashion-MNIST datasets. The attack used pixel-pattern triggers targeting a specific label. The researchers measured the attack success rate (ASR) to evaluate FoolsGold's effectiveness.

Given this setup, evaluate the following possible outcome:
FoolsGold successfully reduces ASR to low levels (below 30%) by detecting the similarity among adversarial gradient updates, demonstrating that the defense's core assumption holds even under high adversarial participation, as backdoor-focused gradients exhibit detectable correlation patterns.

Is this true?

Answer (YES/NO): NO